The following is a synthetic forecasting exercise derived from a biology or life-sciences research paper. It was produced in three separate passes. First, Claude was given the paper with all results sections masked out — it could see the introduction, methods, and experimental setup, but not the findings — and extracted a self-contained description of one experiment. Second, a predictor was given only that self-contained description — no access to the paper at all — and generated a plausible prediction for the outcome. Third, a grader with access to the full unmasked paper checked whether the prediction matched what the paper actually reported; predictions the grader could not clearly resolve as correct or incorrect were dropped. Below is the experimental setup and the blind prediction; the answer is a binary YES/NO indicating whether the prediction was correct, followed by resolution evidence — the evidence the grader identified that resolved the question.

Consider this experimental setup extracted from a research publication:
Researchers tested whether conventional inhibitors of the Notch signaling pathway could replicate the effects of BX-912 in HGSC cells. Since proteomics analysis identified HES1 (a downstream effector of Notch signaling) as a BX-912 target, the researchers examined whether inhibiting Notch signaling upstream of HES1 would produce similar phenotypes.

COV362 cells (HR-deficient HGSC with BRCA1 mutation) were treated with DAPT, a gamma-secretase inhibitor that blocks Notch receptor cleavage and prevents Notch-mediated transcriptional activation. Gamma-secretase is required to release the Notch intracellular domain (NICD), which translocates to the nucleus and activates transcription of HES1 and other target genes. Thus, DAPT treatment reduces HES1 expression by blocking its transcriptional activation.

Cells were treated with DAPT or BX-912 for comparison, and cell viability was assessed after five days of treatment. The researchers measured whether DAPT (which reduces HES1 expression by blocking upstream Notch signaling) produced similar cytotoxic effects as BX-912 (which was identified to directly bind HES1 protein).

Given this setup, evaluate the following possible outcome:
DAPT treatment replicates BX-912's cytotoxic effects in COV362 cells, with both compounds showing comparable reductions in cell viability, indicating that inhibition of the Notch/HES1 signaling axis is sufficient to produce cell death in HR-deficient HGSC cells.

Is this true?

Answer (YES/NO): NO